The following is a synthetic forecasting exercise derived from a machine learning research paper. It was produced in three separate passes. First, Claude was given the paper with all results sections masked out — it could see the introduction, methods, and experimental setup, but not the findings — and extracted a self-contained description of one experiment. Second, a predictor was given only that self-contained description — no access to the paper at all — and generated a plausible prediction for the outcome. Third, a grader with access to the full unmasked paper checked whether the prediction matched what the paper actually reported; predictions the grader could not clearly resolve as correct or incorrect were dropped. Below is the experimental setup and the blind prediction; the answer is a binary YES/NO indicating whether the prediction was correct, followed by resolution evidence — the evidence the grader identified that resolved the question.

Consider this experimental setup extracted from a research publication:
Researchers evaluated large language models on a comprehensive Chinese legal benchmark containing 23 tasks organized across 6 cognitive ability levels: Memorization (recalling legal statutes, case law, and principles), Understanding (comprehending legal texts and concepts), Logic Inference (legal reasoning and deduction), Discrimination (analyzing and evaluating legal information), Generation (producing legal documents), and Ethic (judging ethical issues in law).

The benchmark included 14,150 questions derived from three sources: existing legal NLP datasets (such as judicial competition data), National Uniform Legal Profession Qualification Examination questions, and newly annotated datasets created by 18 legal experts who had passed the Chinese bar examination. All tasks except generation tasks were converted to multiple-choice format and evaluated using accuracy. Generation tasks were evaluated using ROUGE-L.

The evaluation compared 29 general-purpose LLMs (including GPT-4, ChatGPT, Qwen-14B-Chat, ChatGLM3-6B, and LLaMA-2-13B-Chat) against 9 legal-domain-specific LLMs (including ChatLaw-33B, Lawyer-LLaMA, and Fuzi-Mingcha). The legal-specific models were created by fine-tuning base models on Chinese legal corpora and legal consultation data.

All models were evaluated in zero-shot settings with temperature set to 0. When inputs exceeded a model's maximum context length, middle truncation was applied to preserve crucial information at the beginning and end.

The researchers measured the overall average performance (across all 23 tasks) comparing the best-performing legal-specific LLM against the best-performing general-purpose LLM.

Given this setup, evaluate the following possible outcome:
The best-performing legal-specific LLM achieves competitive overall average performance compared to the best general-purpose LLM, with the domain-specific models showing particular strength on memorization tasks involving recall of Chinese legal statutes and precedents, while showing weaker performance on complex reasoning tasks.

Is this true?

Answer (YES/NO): NO